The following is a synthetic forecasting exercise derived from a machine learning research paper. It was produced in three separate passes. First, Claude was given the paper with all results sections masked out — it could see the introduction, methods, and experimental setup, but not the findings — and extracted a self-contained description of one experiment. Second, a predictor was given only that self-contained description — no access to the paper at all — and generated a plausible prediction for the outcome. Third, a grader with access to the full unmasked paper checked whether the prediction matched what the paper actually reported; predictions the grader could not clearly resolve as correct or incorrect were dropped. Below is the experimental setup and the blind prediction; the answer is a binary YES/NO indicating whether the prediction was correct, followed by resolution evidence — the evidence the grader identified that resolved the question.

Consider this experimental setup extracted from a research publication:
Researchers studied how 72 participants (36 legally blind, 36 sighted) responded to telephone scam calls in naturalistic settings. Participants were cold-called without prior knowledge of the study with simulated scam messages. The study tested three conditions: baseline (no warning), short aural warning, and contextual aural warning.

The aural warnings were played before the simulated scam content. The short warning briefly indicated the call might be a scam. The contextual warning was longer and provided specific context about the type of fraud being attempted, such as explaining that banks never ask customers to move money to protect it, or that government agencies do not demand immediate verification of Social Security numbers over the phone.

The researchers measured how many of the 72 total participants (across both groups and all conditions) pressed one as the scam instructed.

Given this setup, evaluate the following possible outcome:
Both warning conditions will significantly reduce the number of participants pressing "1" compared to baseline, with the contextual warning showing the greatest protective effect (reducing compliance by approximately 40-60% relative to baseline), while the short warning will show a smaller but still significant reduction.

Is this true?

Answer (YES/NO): NO